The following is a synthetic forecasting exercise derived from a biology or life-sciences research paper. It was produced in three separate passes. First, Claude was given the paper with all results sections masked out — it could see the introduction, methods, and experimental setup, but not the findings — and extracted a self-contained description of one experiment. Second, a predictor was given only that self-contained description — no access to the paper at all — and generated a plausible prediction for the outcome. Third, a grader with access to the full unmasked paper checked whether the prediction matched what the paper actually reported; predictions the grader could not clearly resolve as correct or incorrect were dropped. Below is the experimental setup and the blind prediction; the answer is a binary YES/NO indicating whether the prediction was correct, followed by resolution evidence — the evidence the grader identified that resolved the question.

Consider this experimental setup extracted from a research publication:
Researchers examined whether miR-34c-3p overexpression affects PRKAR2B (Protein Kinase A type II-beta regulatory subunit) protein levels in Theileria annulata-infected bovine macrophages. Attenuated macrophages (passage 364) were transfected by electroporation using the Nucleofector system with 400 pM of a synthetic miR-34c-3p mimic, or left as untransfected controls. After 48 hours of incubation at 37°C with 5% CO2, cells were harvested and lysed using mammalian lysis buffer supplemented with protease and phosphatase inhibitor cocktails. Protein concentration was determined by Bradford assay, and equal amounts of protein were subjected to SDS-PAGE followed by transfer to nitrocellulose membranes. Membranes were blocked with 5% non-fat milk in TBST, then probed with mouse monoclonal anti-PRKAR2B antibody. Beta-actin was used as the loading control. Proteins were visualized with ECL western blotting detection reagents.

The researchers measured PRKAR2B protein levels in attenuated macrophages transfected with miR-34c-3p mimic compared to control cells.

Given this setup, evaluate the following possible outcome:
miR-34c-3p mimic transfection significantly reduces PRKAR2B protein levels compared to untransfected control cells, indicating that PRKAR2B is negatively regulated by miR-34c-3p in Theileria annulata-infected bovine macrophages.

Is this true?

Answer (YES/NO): YES